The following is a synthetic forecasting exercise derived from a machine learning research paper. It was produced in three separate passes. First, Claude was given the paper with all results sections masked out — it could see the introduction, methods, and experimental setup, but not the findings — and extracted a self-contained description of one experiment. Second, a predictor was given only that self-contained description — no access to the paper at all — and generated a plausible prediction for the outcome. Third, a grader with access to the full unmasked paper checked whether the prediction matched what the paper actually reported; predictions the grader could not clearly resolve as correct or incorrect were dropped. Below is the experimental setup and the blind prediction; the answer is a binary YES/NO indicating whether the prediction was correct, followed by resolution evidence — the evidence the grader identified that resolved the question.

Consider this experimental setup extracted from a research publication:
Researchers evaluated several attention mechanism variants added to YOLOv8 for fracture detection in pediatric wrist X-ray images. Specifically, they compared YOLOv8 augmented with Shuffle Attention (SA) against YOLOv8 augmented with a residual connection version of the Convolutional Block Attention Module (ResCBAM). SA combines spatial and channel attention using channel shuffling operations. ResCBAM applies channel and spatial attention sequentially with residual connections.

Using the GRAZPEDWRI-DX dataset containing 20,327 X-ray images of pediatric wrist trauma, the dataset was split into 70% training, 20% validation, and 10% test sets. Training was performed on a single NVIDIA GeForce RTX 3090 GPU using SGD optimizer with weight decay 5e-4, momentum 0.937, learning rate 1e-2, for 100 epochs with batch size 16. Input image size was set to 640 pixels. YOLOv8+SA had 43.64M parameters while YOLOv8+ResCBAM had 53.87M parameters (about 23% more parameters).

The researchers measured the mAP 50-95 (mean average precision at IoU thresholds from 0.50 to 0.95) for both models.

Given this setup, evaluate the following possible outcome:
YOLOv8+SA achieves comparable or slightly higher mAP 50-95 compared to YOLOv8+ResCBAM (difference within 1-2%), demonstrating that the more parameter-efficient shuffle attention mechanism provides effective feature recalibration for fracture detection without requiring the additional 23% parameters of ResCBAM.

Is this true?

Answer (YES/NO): YES